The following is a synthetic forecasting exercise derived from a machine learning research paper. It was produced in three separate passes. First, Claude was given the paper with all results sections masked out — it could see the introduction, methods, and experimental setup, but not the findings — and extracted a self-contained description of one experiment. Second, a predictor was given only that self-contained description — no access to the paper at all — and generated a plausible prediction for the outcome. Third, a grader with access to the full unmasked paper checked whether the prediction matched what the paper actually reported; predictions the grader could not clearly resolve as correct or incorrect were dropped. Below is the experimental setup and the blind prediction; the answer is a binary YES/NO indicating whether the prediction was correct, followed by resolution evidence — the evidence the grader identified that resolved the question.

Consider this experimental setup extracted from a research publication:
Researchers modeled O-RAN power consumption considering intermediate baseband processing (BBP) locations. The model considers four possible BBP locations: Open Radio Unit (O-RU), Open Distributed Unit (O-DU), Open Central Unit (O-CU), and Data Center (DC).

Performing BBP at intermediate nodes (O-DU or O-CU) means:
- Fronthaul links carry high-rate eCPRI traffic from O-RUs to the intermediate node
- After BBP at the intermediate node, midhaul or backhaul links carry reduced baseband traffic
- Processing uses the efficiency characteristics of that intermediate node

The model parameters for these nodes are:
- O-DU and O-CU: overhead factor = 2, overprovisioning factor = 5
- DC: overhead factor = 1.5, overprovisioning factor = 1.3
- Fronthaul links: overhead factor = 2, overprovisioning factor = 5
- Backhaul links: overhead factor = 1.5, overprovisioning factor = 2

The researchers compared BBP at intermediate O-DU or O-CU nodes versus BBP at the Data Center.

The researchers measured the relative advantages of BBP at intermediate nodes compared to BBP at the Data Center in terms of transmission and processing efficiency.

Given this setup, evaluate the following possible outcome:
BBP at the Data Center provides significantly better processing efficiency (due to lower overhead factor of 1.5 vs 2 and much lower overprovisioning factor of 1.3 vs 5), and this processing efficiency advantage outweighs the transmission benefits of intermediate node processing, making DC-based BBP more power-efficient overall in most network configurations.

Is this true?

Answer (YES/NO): YES